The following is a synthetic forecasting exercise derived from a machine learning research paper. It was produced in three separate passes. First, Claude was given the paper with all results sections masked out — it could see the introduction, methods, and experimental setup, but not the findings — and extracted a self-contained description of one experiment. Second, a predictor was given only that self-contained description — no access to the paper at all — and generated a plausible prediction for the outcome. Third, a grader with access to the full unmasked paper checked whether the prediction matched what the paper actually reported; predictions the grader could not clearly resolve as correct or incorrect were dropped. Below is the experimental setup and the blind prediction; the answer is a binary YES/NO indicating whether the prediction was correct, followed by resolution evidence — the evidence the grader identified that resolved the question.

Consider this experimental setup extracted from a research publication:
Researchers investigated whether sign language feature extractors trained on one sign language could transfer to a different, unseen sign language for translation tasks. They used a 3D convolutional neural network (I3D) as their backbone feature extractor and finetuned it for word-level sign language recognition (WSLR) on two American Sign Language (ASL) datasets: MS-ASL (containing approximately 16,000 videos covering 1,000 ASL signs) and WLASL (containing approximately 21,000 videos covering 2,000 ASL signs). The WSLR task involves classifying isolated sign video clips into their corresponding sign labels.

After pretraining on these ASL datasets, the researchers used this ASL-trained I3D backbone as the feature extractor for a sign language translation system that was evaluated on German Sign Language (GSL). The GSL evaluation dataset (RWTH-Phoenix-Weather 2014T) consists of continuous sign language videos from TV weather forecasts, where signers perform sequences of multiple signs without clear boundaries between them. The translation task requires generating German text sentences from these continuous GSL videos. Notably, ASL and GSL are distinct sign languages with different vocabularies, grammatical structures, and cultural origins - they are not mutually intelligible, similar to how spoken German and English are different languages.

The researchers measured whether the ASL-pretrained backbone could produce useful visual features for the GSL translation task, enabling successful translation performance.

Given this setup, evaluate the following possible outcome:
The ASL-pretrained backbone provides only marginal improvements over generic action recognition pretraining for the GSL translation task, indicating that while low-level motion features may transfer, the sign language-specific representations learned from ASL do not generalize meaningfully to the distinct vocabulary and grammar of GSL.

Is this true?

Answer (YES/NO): NO